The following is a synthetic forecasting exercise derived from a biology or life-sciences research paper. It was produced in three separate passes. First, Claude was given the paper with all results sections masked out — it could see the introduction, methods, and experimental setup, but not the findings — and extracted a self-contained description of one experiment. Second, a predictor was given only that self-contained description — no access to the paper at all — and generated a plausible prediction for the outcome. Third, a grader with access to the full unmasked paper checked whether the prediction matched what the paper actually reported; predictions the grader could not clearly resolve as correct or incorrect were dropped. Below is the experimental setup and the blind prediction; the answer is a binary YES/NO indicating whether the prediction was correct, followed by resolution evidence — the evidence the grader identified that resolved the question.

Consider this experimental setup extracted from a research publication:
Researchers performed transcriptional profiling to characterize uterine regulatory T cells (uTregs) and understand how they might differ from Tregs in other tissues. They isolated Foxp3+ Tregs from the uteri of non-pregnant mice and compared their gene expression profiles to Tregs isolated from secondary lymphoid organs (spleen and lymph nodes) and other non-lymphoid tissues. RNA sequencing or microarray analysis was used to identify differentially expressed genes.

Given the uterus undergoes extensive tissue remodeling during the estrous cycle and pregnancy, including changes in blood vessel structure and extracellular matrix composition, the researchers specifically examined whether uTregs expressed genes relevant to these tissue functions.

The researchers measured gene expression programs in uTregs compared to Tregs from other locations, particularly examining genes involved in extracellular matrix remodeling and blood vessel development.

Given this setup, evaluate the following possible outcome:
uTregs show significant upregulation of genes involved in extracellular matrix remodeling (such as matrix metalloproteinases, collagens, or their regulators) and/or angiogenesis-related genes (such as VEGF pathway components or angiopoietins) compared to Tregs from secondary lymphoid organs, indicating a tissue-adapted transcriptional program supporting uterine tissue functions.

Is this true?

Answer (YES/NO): YES